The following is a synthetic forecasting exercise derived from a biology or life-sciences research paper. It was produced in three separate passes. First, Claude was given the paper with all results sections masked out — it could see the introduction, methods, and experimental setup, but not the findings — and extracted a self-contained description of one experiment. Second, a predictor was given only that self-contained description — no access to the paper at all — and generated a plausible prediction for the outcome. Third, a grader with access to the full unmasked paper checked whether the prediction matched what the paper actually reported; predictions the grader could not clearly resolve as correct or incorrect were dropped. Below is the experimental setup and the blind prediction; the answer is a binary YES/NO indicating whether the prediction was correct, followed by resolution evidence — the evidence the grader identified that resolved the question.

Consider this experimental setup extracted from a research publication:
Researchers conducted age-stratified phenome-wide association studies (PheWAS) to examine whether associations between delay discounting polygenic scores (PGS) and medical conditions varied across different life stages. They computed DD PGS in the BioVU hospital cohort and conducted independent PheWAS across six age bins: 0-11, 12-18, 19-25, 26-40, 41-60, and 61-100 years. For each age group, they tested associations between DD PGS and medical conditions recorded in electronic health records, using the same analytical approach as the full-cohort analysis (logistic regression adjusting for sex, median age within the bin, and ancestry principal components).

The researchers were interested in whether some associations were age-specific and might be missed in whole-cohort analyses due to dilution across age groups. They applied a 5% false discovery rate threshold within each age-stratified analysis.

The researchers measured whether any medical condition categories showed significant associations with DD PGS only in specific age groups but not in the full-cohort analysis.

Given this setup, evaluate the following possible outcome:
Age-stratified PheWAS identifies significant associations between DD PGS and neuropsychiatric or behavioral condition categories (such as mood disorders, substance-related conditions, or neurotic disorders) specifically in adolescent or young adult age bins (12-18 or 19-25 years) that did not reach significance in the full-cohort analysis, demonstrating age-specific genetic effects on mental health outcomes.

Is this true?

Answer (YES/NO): NO